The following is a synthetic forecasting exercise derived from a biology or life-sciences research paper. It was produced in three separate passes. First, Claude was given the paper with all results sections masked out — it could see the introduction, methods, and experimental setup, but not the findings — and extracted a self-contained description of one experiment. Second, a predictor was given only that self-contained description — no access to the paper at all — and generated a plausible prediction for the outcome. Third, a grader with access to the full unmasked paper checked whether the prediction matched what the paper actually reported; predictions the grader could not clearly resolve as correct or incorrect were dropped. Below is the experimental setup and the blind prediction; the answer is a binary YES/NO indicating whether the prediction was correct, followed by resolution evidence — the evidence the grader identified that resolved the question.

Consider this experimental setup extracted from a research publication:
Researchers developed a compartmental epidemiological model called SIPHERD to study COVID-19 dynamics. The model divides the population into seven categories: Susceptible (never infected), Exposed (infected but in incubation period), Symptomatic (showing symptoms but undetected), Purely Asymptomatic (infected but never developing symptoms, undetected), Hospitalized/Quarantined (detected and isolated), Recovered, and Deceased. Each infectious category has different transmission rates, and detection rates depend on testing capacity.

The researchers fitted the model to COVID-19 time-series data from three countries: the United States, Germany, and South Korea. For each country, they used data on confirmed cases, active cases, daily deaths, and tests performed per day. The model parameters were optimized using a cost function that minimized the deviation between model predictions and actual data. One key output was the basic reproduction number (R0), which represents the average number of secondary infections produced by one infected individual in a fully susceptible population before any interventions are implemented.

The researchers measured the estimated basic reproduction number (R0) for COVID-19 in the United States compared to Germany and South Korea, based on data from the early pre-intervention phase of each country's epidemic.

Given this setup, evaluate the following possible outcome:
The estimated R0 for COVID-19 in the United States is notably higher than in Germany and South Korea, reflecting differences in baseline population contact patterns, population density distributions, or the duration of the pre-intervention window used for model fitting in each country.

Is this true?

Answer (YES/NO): YES